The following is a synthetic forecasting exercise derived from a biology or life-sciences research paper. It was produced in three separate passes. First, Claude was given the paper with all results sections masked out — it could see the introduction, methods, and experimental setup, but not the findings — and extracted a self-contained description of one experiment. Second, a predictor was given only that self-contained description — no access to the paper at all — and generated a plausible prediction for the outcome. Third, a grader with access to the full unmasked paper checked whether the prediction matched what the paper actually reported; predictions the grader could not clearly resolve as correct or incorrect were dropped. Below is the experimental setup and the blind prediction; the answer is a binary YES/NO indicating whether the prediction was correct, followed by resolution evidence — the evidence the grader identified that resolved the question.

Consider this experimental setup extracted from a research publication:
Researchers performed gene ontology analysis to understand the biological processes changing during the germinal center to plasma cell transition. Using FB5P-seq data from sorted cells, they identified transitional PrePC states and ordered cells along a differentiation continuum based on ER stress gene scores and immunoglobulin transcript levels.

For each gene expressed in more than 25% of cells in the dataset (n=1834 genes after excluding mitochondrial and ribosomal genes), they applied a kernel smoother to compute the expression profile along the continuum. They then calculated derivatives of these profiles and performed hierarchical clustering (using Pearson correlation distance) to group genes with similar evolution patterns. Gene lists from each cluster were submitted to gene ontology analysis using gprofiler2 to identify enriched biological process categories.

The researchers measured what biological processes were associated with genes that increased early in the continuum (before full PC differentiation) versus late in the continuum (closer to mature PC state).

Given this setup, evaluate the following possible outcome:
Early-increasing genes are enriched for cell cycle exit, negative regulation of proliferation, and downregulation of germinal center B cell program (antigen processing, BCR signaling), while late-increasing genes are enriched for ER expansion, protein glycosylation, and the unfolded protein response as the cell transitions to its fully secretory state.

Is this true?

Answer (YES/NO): NO